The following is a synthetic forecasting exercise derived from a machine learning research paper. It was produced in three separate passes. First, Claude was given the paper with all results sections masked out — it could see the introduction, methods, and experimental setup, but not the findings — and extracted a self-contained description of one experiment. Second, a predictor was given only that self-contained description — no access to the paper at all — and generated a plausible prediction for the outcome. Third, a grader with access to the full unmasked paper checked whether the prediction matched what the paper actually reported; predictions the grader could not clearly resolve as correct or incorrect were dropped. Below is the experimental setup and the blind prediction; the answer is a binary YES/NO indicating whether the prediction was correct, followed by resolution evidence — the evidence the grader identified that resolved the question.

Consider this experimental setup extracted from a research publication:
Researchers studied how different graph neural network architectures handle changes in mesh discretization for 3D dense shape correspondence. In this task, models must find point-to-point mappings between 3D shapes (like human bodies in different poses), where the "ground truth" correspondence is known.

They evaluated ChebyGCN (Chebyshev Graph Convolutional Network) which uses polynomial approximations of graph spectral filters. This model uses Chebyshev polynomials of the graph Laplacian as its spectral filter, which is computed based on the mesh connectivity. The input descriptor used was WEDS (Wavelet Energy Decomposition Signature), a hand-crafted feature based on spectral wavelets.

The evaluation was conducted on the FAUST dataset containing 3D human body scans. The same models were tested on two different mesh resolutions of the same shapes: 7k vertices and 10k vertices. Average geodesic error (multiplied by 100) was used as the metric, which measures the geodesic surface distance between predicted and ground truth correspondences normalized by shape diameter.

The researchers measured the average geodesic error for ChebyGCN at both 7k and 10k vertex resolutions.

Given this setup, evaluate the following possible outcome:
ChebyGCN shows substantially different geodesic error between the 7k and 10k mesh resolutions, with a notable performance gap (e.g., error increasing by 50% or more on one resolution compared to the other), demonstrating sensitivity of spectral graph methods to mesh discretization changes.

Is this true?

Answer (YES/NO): YES